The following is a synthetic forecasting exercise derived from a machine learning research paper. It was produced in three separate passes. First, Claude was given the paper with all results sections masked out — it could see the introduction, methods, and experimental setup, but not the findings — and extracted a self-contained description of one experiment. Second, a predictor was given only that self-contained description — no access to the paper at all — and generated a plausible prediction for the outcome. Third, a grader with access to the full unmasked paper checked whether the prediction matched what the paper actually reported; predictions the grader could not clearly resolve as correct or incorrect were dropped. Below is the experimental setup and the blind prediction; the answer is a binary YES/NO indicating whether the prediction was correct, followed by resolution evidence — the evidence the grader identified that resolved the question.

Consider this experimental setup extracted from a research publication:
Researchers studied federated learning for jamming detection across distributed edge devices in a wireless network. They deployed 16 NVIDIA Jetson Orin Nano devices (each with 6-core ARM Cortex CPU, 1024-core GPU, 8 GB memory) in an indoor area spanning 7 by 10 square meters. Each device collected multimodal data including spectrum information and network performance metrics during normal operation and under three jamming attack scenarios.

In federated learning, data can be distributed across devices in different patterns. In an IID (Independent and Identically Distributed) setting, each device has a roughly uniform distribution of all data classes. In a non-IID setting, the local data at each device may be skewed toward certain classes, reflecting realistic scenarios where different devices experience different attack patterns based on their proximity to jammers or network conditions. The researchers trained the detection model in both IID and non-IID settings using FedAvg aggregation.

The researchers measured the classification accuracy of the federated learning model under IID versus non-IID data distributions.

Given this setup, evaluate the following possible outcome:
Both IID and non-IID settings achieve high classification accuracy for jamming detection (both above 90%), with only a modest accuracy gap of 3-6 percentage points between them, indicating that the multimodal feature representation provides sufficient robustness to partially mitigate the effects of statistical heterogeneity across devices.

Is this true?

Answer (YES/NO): NO